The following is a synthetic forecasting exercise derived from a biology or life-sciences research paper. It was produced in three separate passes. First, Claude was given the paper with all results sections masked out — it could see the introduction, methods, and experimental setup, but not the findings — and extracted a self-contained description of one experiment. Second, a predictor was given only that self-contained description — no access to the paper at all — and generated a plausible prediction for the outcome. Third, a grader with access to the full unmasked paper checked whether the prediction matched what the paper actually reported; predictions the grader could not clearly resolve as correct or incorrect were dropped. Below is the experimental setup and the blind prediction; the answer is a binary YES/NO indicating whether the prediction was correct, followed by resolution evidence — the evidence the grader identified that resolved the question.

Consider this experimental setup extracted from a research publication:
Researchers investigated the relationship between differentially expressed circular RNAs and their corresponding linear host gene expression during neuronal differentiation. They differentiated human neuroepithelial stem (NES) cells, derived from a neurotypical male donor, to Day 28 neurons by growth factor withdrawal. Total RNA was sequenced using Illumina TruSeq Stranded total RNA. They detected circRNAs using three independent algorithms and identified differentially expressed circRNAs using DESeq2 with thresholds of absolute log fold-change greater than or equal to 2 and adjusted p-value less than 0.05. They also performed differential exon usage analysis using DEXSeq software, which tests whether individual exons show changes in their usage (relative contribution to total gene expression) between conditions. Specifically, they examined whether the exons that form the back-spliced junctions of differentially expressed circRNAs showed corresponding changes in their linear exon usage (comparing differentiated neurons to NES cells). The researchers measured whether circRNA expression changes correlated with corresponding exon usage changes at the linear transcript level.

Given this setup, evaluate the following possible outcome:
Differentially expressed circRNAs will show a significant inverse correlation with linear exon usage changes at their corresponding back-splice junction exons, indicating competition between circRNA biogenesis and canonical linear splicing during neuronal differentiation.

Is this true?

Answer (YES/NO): NO